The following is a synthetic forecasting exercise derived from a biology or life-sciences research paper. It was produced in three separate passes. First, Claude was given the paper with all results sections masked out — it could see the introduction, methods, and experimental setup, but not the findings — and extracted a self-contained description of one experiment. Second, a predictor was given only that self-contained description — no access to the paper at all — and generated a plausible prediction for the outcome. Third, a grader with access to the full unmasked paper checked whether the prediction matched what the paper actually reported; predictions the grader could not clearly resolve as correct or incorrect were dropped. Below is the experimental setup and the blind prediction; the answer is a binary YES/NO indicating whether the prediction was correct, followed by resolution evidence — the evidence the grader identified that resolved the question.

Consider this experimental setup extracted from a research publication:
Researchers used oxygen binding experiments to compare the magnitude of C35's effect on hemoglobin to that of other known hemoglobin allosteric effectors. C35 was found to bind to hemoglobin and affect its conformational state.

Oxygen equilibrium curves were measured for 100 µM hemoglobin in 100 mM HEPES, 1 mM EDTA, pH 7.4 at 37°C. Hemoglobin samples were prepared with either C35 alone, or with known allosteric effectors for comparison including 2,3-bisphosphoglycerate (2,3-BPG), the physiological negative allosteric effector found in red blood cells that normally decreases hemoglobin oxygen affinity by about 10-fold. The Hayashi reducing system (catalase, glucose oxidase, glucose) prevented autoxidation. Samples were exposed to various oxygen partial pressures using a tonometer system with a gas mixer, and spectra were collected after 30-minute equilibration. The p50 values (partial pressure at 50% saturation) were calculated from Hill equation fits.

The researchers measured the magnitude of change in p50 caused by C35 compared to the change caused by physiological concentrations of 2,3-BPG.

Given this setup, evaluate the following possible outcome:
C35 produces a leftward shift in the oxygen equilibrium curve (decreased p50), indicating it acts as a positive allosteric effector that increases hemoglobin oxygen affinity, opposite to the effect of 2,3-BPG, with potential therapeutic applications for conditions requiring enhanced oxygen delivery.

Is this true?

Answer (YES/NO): NO